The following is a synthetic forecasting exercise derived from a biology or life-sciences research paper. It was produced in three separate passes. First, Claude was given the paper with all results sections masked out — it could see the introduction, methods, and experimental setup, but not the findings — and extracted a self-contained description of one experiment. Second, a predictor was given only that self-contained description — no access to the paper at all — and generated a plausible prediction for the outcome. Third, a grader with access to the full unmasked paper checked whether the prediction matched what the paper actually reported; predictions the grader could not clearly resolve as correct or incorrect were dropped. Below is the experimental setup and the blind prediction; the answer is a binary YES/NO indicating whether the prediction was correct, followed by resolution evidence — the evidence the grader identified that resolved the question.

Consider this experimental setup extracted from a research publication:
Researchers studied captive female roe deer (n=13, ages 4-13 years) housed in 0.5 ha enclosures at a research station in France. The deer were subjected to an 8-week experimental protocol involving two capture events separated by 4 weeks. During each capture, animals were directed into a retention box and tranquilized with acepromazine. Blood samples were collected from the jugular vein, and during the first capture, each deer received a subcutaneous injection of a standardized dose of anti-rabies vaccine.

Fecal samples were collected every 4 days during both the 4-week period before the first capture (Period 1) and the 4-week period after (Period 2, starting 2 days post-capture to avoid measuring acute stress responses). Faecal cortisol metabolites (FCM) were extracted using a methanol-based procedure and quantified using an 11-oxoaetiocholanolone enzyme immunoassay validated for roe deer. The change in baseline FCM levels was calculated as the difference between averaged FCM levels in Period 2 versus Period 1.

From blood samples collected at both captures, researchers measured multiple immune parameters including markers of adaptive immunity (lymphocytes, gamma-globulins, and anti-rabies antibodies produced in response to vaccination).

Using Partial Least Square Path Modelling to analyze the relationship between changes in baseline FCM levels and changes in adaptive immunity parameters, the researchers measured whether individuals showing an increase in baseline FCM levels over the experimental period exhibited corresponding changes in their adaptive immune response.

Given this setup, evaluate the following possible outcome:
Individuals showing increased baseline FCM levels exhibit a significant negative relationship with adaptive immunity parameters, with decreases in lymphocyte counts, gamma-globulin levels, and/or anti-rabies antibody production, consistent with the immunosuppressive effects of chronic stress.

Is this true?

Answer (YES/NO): NO